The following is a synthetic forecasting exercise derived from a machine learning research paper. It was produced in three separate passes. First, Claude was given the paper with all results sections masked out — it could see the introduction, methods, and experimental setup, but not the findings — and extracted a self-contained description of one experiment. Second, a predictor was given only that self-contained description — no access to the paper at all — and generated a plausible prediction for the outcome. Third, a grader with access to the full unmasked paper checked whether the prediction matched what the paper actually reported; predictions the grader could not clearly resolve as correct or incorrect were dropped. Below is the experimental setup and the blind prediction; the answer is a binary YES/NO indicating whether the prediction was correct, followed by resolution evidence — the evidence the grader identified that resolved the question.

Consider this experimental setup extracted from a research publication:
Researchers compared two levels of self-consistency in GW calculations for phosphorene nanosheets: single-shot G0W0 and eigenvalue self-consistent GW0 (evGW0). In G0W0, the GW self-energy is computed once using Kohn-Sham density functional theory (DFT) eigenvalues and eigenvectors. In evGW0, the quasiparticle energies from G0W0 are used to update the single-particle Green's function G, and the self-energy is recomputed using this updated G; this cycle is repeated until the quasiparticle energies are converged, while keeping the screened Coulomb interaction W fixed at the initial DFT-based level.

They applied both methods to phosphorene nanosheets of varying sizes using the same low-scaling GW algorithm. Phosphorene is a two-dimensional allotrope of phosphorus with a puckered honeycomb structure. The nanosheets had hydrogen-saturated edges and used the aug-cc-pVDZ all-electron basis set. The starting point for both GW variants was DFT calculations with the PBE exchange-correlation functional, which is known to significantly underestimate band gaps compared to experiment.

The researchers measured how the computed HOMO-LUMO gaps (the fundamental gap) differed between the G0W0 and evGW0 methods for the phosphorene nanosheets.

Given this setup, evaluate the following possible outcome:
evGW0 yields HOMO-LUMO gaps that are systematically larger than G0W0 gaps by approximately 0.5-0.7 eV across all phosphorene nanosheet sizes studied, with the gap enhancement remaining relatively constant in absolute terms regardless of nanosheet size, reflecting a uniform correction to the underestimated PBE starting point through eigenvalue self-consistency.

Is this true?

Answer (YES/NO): NO